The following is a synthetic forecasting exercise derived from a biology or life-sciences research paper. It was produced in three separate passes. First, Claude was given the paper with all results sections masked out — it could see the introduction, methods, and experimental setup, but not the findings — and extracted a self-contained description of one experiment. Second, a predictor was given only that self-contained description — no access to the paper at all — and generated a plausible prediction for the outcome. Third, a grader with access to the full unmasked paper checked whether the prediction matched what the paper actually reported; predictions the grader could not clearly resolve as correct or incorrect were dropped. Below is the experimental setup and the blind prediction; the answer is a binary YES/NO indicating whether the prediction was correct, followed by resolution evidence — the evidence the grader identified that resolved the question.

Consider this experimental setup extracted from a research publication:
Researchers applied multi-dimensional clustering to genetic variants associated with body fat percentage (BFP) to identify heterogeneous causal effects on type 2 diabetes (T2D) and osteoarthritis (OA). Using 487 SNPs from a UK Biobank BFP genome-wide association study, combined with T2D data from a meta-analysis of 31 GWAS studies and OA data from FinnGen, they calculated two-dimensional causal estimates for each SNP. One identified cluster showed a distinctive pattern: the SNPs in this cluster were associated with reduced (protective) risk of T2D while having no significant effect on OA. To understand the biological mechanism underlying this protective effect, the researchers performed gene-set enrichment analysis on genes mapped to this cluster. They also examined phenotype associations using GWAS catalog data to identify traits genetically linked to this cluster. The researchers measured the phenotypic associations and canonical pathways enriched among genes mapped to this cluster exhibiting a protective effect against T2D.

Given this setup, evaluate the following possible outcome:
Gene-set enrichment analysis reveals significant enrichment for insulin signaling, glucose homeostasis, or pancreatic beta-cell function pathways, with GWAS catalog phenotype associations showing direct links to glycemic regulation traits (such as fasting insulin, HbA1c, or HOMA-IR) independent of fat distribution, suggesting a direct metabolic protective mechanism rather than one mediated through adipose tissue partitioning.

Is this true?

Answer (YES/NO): NO